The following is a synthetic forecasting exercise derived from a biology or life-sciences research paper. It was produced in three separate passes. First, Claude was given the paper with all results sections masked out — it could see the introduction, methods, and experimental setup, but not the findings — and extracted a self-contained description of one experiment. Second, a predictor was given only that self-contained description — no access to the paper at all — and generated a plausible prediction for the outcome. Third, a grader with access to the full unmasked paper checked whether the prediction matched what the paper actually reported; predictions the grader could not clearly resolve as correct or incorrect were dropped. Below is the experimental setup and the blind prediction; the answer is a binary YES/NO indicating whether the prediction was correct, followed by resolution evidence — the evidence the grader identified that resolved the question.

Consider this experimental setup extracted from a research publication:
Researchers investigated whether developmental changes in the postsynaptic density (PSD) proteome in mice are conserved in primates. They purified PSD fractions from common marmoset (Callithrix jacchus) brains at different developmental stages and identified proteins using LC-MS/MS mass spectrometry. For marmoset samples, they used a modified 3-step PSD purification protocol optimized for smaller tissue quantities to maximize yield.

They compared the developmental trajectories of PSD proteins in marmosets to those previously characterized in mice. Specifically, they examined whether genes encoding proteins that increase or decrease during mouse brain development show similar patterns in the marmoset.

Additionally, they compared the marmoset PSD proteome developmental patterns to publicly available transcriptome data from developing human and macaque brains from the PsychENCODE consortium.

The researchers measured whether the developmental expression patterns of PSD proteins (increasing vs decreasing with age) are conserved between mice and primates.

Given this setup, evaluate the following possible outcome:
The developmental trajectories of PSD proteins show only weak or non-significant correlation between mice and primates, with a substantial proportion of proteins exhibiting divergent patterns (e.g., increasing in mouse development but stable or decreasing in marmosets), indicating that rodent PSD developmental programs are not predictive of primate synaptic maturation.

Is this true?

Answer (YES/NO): YES